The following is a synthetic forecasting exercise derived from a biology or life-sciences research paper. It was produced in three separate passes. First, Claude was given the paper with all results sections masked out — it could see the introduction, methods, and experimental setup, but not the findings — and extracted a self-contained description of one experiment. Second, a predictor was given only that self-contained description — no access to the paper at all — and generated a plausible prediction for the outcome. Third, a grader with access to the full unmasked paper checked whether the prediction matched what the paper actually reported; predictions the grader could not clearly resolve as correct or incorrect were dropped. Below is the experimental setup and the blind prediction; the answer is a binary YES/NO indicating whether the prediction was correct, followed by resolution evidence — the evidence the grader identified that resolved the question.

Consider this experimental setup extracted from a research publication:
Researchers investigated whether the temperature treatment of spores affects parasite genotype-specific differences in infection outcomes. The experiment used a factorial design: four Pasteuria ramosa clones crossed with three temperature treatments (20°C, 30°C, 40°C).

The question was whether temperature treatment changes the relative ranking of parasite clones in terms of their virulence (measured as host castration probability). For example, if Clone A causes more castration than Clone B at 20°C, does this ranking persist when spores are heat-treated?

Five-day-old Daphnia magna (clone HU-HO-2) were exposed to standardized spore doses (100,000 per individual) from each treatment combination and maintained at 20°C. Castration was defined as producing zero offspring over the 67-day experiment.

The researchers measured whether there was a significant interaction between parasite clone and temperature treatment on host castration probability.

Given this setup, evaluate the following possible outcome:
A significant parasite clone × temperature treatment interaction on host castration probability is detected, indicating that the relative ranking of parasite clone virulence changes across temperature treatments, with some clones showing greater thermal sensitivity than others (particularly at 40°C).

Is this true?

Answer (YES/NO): YES